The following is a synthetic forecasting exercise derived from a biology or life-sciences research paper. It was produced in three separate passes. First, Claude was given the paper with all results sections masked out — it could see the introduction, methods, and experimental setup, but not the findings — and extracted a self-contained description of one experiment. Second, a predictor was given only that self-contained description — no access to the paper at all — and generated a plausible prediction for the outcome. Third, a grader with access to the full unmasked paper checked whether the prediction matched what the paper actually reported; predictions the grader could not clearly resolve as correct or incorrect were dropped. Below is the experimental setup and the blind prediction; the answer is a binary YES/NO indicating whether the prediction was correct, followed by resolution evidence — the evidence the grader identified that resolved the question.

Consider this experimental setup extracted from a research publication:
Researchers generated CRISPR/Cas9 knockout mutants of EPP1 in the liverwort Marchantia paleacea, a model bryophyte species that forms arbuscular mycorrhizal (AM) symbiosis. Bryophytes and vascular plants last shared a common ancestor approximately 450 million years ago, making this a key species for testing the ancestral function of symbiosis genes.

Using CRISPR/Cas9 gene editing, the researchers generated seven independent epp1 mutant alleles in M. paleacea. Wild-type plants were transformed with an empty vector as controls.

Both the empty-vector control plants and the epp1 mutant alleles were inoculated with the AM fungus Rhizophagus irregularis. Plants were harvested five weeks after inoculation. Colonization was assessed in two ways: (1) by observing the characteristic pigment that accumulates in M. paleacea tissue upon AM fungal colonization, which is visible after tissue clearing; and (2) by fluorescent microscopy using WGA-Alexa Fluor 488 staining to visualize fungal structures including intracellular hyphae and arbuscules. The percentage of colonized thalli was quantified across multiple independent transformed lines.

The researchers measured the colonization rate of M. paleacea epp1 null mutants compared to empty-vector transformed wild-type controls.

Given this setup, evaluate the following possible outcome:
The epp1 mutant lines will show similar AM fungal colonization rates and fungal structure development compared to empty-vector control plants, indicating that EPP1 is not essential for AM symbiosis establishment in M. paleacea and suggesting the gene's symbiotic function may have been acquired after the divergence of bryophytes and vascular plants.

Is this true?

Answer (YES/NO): NO